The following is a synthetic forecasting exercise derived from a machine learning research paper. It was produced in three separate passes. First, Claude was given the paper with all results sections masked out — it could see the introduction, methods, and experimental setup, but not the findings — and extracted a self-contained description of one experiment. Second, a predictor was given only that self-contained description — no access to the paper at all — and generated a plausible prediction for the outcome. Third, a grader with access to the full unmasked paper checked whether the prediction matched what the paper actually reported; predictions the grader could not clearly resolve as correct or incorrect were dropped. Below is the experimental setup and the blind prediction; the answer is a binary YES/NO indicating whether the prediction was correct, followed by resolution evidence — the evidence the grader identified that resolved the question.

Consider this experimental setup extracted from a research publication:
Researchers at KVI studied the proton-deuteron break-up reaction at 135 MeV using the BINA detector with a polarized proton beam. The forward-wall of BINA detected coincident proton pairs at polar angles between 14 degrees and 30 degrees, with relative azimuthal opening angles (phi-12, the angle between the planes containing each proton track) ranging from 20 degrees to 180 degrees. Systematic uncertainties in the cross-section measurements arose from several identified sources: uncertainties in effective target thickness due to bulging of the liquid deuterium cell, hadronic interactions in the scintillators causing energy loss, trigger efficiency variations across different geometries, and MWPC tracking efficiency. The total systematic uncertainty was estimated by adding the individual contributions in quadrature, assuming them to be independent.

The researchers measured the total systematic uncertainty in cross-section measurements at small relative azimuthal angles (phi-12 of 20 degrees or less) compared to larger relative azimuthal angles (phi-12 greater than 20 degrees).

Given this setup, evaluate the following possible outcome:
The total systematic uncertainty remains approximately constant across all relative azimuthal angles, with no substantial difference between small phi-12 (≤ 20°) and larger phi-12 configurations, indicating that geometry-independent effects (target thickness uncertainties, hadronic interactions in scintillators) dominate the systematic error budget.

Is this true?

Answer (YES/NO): NO